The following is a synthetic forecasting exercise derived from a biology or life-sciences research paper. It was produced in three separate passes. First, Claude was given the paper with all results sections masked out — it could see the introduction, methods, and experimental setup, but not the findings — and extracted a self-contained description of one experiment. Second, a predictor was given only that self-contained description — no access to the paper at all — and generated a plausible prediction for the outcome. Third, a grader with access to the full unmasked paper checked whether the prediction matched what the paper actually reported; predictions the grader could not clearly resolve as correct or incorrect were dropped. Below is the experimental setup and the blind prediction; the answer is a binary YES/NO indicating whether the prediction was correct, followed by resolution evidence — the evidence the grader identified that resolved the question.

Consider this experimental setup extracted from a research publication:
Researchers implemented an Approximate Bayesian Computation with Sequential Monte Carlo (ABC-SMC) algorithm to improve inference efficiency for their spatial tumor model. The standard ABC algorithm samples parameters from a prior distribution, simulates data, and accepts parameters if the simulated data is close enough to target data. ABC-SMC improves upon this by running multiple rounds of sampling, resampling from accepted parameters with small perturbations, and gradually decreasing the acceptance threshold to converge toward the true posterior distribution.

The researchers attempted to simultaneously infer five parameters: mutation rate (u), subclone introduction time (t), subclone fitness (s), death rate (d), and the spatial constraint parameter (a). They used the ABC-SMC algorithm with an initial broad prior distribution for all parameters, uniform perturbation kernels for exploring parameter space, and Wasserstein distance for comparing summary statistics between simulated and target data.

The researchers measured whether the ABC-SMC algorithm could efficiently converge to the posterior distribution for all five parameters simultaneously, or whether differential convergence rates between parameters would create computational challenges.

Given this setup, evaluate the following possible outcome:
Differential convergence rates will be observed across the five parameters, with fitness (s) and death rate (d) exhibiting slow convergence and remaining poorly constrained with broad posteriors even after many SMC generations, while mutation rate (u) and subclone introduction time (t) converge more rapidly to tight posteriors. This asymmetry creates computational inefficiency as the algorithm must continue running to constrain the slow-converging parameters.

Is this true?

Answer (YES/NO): NO